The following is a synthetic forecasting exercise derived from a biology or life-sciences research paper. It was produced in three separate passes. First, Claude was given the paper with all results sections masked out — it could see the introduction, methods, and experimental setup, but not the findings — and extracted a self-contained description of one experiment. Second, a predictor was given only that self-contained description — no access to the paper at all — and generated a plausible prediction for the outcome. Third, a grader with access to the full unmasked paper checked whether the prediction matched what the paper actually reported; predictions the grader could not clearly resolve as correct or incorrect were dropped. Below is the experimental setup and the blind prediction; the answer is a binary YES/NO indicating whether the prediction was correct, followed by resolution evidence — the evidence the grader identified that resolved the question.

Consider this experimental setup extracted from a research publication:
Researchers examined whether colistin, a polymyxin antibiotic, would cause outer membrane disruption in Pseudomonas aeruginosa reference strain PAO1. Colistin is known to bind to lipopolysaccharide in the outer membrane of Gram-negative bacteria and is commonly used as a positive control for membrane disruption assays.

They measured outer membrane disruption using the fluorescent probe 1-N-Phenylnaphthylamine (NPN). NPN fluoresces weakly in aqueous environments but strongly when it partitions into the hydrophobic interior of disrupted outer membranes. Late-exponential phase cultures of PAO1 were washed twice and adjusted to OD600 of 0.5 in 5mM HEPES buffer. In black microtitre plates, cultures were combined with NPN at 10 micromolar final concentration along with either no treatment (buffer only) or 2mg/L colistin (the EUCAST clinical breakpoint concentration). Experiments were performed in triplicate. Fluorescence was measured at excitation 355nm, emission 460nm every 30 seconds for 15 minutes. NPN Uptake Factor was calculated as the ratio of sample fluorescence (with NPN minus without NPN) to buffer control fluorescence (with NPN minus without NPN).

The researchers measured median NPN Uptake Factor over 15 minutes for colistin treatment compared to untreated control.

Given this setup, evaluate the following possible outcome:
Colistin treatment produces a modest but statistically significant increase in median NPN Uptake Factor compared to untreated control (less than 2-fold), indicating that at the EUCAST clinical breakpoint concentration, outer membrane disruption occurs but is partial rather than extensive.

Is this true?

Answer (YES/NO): NO